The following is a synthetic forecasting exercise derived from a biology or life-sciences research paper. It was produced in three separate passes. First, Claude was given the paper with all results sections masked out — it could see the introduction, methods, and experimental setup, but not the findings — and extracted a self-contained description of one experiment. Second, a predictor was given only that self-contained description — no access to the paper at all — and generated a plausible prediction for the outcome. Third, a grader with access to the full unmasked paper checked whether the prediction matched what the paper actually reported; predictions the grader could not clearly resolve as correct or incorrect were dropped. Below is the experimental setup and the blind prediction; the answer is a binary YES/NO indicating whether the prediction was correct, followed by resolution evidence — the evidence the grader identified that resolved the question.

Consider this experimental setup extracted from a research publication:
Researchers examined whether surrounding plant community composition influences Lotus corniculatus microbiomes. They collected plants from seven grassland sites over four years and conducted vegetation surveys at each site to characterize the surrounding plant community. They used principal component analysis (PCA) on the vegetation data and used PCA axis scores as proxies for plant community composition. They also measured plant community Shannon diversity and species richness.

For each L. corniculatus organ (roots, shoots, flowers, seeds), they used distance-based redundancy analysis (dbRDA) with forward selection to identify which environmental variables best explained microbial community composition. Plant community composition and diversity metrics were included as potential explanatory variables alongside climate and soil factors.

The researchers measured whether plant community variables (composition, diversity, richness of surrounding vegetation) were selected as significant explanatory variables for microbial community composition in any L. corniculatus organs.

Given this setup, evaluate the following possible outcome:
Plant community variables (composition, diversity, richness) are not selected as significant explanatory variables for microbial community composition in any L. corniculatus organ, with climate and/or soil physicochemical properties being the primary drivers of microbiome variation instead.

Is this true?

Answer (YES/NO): NO